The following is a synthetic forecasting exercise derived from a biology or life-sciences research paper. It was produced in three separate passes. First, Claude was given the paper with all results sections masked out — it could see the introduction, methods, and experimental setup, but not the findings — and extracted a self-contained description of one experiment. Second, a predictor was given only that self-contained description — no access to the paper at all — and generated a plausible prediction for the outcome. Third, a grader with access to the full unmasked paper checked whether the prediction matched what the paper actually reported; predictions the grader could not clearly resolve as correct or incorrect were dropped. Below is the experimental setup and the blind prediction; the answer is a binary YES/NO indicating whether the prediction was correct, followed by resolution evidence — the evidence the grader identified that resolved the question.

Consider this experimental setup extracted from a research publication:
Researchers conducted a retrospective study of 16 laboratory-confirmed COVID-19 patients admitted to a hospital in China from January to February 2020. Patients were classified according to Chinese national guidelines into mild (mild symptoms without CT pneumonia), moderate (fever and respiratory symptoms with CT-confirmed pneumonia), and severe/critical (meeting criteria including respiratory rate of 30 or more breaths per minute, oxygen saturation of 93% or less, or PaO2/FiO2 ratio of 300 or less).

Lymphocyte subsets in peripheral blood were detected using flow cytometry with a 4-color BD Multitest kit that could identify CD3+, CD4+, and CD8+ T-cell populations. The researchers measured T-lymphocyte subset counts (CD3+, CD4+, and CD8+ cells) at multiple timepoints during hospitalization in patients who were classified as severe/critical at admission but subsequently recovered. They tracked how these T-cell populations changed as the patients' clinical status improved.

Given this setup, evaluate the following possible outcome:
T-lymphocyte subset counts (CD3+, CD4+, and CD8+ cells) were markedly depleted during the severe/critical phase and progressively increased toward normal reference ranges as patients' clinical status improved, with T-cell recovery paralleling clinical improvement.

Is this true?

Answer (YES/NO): YES